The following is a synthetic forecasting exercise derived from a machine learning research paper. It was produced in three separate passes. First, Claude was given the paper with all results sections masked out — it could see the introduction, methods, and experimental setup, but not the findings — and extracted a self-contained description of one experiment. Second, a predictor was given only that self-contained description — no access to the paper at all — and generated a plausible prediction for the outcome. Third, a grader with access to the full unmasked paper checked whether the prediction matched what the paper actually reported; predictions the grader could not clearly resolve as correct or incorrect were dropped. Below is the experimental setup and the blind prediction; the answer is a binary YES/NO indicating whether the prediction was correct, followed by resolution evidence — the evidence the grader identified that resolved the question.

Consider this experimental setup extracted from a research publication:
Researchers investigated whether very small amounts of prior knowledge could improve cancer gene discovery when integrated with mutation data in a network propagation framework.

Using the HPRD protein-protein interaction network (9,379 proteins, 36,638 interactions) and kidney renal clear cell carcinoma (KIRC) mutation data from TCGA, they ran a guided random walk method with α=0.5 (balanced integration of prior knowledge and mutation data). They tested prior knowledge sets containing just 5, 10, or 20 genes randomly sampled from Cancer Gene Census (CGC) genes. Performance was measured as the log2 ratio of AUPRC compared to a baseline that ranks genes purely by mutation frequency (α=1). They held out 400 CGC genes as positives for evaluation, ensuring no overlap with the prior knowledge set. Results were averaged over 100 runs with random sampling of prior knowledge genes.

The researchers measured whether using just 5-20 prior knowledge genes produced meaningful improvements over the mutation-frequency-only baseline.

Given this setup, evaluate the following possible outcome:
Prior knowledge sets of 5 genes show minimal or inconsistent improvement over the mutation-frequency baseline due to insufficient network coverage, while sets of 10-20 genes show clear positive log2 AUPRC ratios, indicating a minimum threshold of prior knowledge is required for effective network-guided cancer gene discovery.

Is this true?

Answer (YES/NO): NO